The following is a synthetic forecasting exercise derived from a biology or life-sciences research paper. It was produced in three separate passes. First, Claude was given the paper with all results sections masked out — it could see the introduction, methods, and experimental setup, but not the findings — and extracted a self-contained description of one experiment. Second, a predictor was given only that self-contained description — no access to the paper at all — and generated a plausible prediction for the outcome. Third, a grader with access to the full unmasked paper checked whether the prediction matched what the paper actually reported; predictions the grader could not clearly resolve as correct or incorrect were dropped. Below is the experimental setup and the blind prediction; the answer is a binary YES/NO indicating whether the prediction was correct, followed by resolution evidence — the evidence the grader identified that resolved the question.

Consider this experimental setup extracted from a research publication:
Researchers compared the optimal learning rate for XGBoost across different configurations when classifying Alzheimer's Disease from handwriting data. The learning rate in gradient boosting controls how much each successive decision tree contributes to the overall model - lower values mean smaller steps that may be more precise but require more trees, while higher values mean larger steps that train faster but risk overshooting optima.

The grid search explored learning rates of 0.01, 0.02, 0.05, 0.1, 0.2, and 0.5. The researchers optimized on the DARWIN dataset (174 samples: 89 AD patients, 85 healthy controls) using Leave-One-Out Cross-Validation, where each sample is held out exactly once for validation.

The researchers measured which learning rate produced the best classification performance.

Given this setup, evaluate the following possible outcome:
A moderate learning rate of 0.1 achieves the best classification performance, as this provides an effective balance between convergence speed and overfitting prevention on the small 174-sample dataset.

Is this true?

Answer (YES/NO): NO